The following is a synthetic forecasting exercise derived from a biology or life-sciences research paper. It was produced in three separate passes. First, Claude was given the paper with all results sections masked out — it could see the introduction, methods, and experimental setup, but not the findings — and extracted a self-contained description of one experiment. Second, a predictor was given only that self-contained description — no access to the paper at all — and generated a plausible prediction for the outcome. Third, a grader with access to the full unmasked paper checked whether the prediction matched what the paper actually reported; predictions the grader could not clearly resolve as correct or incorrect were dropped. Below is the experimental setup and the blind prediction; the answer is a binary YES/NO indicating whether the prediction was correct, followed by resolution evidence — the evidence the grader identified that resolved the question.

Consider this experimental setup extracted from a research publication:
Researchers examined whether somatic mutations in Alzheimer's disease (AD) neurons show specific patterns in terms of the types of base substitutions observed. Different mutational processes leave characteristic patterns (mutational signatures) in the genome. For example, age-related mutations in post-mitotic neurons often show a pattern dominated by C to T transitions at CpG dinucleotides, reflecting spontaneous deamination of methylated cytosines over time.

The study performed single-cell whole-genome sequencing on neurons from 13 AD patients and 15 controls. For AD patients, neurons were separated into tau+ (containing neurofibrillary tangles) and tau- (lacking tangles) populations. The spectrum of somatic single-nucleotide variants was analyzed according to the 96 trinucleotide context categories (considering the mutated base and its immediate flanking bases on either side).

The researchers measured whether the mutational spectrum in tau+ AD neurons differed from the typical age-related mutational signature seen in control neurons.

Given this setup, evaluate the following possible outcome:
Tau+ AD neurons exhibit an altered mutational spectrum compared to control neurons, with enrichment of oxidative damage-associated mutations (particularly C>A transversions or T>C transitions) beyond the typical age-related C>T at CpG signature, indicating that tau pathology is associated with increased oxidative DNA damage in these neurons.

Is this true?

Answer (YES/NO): NO